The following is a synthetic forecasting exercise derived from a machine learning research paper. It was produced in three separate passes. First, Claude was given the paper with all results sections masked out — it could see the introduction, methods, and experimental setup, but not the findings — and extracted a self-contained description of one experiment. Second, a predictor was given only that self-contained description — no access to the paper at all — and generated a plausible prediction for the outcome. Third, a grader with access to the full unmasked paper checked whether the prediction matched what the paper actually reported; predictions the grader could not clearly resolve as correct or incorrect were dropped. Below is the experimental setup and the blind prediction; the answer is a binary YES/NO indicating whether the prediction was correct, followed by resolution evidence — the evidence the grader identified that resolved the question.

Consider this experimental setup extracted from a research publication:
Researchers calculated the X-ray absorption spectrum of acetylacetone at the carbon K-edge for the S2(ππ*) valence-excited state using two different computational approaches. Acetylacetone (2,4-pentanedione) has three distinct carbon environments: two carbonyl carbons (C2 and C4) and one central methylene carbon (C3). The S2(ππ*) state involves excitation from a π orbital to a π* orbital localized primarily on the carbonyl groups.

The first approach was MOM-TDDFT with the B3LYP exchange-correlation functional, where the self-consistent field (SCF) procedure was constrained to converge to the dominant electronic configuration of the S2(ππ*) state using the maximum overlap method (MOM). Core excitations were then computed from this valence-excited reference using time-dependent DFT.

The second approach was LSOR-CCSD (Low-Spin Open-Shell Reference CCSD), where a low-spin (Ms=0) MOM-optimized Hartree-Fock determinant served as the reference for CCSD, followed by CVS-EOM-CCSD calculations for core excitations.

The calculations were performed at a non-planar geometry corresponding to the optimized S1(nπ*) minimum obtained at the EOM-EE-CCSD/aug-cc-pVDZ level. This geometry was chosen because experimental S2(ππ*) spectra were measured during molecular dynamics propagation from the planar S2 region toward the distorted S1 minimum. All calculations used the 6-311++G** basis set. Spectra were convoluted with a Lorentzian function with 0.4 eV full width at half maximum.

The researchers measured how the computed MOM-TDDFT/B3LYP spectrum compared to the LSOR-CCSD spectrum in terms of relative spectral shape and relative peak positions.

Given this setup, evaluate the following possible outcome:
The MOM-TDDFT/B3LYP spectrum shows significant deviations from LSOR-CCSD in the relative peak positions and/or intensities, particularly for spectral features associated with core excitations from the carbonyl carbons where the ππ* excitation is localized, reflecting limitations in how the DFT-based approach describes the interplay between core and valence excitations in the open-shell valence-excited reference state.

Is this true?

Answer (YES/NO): NO